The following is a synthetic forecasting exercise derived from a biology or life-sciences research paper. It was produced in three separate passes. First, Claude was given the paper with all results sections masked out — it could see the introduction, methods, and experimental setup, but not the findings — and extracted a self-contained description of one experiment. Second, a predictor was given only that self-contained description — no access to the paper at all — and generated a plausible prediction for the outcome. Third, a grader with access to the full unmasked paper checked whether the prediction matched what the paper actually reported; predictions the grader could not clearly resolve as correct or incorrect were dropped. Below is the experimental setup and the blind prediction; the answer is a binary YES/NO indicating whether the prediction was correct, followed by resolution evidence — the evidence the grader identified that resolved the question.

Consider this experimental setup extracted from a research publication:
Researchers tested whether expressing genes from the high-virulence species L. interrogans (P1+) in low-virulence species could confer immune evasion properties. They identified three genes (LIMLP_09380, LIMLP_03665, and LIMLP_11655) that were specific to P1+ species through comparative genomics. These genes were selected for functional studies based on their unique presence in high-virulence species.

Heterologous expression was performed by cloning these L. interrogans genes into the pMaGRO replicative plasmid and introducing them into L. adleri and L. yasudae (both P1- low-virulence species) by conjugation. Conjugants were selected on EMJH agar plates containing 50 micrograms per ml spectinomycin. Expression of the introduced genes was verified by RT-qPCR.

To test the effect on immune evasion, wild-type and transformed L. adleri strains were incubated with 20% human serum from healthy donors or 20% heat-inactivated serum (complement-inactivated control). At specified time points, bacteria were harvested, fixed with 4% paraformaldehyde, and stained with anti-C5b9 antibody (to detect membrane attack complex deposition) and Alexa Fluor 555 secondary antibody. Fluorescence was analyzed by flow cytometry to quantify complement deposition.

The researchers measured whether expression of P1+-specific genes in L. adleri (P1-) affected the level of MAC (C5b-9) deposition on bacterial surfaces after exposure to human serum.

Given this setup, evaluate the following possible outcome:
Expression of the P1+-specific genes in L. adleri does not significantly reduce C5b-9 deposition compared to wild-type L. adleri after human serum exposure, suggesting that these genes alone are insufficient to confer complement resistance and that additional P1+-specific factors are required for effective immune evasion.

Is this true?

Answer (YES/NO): NO